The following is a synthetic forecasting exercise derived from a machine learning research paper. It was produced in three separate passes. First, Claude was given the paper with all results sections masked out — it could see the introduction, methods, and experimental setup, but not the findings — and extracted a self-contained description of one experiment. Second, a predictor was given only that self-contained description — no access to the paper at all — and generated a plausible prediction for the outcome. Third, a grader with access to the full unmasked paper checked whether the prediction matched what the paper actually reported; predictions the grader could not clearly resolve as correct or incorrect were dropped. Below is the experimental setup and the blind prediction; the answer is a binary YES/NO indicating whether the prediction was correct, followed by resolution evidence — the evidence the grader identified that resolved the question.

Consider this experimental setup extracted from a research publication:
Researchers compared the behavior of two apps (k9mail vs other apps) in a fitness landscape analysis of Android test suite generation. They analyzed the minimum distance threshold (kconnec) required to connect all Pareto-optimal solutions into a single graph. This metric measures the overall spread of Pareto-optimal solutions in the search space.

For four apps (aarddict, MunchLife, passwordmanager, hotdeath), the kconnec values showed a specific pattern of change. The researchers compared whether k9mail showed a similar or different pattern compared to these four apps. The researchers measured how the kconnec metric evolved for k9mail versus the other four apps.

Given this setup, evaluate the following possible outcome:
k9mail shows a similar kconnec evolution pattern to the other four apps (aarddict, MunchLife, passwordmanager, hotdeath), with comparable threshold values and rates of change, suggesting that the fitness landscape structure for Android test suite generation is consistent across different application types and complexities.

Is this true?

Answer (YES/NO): NO